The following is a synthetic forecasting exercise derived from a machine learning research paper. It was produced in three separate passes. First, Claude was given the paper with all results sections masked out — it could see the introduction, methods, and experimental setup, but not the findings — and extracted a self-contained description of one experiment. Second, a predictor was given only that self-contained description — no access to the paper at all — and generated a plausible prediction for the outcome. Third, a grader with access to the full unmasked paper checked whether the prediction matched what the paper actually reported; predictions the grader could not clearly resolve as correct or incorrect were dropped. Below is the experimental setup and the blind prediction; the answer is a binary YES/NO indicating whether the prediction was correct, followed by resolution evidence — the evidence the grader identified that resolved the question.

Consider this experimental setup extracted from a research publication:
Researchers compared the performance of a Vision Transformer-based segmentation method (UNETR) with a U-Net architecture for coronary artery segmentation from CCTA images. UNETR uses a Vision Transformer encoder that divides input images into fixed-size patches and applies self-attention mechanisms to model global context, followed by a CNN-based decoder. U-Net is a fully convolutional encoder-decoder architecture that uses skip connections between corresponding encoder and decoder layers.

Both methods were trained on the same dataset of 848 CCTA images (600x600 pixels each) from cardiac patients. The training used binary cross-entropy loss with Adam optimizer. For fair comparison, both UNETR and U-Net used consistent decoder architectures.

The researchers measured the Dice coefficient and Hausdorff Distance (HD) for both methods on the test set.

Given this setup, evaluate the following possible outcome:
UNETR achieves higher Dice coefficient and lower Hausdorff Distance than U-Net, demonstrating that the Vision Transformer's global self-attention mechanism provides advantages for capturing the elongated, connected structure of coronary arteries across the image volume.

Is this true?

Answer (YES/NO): NO